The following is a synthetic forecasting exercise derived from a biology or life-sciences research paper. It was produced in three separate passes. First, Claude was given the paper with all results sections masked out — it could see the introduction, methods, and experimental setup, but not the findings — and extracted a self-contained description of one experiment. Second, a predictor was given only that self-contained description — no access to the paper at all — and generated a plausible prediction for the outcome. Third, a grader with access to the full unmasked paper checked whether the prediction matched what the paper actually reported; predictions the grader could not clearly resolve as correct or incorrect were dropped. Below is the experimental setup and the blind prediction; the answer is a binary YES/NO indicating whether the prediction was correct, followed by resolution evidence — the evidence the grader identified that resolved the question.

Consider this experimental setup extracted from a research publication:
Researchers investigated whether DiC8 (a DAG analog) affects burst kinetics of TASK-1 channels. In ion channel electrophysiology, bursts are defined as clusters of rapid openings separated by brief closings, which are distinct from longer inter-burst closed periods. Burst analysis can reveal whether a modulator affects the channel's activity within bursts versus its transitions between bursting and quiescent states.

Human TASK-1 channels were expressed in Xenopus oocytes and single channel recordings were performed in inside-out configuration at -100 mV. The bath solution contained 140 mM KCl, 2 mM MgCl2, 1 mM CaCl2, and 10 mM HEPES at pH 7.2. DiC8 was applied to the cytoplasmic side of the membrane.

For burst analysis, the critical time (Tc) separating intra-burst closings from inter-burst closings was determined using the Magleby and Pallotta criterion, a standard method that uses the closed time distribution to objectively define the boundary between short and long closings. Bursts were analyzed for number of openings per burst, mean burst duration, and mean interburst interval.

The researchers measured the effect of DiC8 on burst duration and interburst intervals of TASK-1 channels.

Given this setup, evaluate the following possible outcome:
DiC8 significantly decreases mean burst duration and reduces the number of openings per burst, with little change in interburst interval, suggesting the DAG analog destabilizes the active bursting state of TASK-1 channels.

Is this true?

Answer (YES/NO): YES